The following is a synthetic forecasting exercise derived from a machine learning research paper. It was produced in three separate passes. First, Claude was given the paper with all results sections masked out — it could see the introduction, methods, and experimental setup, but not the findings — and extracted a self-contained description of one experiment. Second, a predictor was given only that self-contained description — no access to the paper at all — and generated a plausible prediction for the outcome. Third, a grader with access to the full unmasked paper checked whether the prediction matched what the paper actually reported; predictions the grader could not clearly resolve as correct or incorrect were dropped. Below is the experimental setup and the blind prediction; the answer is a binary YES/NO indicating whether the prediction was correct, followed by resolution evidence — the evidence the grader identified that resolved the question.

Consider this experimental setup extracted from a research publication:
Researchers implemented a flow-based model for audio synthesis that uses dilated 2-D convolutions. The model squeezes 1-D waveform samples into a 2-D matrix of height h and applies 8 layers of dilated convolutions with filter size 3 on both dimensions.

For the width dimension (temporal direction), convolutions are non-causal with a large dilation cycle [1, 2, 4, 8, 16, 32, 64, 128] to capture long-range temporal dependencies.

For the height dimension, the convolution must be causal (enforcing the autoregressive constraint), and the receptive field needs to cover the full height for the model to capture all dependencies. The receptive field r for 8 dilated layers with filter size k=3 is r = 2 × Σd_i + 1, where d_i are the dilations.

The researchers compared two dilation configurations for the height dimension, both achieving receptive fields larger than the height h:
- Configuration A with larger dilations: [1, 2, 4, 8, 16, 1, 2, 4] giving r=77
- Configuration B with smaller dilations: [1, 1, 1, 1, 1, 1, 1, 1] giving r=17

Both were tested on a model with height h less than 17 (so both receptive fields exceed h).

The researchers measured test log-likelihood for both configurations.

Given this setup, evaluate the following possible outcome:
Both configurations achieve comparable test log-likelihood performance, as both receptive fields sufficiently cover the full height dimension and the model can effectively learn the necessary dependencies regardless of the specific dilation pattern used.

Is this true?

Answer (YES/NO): NO